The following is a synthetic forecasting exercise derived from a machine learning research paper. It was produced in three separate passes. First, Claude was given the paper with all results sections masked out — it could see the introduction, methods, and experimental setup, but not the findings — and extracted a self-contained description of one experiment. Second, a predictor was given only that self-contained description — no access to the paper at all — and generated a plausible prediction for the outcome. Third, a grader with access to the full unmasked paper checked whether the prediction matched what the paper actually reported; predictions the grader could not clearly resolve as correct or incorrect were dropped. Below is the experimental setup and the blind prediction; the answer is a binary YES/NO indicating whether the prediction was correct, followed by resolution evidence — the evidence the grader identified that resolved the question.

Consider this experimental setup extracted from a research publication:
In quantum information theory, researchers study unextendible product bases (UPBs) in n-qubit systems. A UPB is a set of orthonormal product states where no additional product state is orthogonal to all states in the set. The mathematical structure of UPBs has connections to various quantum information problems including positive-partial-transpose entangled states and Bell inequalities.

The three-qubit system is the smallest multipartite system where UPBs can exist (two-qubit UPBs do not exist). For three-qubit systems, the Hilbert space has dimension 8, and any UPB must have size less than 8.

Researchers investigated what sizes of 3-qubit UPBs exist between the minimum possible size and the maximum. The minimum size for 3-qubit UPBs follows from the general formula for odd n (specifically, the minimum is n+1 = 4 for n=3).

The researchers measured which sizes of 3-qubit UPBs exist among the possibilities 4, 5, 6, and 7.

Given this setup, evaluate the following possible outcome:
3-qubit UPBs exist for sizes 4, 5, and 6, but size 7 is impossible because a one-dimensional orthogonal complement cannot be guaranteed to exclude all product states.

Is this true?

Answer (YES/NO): NO